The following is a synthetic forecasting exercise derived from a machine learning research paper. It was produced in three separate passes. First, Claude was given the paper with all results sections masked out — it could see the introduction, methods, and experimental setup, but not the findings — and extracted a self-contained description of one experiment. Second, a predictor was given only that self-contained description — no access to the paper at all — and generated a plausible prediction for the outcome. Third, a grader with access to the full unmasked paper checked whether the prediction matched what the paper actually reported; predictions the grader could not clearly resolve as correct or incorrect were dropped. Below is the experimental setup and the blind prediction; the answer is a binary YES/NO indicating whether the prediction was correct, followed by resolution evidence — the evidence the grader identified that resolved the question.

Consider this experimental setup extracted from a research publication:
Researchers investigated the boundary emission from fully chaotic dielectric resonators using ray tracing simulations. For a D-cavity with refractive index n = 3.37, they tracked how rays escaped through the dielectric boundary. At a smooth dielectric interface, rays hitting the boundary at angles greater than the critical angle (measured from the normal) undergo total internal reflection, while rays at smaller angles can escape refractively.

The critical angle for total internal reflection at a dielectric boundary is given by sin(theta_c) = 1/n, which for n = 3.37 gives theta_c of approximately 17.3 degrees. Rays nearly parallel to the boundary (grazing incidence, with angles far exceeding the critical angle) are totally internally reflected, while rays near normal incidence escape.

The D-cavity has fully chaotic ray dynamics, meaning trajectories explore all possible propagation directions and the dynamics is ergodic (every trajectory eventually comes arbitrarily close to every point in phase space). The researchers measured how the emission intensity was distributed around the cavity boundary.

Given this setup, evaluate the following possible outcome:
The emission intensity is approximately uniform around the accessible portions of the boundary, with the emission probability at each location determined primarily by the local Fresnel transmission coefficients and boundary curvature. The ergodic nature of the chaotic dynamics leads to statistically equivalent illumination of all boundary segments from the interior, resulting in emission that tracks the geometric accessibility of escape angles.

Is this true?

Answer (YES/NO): NO